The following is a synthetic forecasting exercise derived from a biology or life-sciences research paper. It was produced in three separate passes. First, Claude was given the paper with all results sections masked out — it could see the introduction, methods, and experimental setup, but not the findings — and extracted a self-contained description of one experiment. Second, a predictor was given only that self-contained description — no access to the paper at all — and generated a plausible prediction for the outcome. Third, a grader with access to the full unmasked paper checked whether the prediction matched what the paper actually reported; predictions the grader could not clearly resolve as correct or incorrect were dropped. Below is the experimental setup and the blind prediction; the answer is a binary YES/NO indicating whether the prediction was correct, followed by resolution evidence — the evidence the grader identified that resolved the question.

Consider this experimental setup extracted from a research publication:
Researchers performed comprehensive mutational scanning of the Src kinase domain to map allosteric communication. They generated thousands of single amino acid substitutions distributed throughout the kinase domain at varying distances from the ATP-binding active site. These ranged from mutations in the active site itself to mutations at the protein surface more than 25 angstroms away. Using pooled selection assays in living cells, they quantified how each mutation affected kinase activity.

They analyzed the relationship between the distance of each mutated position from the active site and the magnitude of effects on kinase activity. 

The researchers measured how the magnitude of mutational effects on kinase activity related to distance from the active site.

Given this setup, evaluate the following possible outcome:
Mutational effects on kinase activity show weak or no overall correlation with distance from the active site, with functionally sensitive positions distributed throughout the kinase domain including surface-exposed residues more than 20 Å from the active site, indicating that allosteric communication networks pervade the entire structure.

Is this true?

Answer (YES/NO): NO